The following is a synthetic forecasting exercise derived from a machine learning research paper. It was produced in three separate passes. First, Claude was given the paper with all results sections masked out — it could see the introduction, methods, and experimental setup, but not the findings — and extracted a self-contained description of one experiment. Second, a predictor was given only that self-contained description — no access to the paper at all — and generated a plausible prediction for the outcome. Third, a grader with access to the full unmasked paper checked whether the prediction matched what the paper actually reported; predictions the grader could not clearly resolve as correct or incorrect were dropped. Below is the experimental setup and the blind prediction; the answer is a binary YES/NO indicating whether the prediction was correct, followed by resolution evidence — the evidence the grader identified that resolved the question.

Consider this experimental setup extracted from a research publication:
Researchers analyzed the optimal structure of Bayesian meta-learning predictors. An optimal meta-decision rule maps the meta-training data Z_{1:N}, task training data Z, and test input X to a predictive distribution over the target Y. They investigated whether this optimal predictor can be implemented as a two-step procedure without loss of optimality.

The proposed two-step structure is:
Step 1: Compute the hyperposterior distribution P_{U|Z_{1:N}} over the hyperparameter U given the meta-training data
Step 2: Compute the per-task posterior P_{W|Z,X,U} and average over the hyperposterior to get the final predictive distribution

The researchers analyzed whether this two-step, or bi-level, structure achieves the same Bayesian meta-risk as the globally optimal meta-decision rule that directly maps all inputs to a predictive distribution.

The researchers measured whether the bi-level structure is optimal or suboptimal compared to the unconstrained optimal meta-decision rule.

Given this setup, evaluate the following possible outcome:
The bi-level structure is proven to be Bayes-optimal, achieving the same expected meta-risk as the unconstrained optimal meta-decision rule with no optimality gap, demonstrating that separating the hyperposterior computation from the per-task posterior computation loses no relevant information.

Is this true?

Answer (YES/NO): YES